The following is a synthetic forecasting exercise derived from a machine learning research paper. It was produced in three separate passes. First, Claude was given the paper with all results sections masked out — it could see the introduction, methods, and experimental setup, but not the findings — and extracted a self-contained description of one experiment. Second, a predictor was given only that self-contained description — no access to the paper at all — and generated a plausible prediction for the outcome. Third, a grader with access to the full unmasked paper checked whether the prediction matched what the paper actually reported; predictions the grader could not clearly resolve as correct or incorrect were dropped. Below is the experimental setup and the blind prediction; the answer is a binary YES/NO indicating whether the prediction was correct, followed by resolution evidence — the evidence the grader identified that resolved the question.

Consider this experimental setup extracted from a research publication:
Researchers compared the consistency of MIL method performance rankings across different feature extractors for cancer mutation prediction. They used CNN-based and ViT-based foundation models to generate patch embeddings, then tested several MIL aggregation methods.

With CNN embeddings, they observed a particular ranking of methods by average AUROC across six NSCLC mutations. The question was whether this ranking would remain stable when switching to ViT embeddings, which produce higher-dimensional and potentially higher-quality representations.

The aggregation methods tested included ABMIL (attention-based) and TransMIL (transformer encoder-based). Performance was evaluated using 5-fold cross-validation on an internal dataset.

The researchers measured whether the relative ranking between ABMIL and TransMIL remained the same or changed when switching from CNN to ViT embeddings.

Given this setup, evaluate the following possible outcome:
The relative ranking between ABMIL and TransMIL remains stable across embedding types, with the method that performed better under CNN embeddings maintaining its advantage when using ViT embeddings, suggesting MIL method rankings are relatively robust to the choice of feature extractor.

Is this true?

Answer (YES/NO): YES